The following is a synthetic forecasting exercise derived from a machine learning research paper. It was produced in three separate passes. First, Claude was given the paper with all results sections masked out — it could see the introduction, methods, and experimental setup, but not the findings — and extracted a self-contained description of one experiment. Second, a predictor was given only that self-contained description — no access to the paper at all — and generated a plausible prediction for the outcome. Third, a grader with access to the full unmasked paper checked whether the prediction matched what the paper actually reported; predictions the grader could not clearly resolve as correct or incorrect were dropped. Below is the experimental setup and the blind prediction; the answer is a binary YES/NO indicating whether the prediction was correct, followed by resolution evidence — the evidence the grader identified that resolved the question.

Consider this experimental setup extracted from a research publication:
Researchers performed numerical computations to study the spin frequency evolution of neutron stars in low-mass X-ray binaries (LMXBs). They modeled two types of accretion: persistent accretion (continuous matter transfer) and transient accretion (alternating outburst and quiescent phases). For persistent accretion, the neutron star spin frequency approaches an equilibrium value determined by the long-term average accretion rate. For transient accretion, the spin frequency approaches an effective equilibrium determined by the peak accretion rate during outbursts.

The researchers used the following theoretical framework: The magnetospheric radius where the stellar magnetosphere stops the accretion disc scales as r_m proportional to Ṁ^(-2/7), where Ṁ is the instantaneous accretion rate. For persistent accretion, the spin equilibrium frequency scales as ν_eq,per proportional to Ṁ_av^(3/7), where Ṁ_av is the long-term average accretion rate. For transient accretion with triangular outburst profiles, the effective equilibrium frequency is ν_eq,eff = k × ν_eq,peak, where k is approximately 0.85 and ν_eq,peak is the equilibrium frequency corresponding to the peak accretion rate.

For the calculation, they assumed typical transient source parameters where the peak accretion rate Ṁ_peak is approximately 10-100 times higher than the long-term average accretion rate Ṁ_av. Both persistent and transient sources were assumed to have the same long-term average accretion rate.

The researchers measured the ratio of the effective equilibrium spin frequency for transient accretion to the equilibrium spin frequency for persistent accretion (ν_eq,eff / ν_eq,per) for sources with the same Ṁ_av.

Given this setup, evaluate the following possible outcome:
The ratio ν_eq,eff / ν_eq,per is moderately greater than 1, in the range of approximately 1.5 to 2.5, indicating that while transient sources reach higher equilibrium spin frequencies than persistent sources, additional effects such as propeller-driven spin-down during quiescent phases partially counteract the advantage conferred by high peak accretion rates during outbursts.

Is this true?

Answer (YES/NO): NO